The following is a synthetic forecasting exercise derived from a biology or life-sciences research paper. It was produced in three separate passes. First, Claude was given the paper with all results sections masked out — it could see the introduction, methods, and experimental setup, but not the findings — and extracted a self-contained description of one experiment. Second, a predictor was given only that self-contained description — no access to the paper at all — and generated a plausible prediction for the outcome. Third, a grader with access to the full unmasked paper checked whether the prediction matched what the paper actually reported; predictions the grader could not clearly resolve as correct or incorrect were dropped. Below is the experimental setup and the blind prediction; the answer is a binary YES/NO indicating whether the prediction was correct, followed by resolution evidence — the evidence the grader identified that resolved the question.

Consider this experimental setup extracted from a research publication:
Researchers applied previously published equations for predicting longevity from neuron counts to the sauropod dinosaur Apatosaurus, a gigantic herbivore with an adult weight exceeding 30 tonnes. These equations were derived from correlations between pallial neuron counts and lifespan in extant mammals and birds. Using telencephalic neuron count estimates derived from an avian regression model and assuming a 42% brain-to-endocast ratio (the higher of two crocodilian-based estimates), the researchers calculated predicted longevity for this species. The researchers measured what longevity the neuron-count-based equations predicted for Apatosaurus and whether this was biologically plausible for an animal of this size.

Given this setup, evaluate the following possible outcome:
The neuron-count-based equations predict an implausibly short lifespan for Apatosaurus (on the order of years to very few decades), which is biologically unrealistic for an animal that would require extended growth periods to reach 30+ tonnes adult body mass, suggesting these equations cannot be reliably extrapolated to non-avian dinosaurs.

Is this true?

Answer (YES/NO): YES